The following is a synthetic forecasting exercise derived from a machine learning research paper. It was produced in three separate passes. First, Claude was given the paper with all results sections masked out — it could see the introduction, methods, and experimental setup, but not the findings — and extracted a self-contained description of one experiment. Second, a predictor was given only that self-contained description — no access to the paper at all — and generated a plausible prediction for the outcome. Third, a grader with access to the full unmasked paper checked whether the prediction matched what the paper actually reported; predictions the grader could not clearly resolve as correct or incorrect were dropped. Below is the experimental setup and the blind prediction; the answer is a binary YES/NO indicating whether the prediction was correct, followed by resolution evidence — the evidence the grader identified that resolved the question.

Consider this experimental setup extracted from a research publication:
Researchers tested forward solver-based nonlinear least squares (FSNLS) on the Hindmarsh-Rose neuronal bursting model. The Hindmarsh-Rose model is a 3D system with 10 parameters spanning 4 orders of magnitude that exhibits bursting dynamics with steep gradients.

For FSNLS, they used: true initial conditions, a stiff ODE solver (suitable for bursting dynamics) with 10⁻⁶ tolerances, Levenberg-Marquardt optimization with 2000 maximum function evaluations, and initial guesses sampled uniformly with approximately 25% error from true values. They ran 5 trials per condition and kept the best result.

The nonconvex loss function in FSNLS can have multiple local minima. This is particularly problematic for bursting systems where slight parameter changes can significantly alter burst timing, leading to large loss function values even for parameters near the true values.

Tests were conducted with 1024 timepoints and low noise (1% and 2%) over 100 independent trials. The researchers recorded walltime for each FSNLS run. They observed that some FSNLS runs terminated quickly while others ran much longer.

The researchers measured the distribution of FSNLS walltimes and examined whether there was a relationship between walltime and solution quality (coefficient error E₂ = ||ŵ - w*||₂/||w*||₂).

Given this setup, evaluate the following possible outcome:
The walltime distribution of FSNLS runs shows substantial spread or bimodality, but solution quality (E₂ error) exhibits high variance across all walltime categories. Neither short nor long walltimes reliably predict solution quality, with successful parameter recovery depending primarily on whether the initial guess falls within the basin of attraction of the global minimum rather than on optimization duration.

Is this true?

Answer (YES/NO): NO